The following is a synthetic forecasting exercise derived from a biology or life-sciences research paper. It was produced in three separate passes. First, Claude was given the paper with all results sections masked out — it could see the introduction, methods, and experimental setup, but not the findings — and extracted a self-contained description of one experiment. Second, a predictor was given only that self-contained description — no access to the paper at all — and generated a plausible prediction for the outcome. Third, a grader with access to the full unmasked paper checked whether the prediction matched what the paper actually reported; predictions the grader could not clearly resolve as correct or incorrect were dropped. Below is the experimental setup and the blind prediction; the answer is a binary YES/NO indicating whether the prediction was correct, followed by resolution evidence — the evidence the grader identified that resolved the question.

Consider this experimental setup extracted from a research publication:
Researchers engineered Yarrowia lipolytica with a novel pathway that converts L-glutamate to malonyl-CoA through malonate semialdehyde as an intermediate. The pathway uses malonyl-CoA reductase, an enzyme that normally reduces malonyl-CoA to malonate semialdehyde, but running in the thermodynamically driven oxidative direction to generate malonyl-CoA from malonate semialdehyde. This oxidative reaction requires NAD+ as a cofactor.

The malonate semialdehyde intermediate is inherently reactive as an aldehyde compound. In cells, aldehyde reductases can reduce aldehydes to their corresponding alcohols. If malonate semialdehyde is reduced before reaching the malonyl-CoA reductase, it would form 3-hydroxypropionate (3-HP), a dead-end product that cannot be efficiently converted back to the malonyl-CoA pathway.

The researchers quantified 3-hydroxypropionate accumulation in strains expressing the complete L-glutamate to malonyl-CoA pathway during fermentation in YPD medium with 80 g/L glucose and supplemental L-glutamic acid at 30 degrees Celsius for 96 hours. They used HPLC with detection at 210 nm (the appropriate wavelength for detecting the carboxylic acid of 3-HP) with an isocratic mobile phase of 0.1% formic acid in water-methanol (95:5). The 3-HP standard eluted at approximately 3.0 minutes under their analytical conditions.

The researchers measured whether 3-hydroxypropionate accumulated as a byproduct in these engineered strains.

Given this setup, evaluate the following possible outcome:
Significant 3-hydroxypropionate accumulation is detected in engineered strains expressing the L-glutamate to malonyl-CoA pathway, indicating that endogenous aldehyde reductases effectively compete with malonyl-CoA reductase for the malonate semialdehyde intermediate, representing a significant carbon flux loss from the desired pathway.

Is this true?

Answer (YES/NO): YES